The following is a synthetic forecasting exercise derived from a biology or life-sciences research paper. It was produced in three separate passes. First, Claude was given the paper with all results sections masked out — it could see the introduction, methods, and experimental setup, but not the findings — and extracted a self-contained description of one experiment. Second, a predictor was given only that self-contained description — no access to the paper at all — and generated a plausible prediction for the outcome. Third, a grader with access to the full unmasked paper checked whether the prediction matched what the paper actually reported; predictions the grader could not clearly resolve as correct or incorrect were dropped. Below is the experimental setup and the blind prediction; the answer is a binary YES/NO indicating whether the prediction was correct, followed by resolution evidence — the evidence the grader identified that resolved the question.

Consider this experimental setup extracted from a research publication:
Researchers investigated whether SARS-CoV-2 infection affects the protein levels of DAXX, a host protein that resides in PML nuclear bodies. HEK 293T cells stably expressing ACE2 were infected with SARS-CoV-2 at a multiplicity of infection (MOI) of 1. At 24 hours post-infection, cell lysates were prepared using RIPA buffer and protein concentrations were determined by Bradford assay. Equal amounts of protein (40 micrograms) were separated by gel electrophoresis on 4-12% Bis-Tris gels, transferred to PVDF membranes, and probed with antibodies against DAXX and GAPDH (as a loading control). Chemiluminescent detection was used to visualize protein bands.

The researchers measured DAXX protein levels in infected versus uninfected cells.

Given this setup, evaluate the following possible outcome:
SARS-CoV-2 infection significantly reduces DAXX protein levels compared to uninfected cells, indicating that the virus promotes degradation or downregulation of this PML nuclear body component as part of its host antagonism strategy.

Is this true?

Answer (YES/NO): YES